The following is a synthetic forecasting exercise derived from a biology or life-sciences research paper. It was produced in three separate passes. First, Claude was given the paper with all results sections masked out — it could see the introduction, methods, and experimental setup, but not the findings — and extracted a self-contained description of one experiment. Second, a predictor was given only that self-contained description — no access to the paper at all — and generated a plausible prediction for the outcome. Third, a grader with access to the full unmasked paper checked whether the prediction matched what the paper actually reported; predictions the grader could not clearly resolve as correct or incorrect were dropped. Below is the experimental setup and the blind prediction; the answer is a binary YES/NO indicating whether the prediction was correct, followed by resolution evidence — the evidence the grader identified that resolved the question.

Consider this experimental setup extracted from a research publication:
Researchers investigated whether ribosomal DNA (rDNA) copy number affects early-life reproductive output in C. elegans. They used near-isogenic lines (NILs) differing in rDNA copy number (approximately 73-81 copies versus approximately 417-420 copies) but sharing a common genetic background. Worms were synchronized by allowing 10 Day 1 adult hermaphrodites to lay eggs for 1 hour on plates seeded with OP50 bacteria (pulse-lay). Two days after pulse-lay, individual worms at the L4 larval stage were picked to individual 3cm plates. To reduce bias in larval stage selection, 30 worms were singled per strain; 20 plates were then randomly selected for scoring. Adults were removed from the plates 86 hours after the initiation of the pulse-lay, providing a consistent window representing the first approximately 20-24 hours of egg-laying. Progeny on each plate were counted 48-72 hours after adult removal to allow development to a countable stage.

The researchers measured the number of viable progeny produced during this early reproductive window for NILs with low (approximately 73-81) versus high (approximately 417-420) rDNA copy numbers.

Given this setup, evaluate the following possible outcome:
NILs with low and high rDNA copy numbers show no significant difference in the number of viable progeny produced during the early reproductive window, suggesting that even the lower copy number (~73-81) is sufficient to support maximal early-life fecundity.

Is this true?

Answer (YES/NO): YES